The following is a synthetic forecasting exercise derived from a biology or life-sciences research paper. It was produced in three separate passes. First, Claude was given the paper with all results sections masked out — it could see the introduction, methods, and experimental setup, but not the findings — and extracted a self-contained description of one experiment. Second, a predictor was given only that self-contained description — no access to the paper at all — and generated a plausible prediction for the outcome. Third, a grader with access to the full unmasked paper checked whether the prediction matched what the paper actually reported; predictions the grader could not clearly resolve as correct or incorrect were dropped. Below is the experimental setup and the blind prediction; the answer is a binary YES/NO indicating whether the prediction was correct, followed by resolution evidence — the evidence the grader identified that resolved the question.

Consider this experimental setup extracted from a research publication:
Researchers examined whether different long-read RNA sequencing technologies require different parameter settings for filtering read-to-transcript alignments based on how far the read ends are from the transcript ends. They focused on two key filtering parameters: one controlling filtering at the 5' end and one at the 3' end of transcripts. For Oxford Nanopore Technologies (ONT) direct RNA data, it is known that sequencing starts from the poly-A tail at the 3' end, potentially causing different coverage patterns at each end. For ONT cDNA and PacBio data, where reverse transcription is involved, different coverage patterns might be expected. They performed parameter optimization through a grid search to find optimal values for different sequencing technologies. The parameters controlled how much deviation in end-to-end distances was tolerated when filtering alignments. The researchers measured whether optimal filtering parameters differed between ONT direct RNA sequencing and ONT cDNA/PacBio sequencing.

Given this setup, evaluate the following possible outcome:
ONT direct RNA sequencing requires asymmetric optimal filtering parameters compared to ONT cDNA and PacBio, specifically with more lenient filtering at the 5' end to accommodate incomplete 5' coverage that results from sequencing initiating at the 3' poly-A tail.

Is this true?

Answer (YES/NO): YES